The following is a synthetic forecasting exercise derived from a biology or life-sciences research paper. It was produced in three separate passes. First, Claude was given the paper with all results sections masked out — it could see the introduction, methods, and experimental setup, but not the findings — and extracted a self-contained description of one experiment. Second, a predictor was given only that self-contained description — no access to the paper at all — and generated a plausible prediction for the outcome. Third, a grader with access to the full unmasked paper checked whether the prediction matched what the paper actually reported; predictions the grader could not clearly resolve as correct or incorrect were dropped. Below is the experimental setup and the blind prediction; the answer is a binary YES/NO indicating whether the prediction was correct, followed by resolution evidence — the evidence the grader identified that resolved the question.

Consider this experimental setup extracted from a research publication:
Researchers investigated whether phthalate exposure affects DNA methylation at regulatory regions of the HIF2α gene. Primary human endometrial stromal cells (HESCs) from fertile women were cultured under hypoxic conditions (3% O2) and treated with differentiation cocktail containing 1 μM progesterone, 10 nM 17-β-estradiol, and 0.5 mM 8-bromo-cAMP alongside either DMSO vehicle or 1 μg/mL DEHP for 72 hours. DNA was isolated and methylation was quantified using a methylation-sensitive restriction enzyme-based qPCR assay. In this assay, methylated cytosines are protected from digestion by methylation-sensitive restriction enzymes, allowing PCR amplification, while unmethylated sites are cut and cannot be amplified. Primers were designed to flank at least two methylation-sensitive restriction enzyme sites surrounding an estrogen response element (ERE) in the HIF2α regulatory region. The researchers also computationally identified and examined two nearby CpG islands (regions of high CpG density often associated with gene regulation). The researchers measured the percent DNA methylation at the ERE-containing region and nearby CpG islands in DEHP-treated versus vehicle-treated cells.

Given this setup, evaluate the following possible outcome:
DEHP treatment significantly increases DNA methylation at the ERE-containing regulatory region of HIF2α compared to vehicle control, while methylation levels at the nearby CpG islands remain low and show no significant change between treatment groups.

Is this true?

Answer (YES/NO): NO